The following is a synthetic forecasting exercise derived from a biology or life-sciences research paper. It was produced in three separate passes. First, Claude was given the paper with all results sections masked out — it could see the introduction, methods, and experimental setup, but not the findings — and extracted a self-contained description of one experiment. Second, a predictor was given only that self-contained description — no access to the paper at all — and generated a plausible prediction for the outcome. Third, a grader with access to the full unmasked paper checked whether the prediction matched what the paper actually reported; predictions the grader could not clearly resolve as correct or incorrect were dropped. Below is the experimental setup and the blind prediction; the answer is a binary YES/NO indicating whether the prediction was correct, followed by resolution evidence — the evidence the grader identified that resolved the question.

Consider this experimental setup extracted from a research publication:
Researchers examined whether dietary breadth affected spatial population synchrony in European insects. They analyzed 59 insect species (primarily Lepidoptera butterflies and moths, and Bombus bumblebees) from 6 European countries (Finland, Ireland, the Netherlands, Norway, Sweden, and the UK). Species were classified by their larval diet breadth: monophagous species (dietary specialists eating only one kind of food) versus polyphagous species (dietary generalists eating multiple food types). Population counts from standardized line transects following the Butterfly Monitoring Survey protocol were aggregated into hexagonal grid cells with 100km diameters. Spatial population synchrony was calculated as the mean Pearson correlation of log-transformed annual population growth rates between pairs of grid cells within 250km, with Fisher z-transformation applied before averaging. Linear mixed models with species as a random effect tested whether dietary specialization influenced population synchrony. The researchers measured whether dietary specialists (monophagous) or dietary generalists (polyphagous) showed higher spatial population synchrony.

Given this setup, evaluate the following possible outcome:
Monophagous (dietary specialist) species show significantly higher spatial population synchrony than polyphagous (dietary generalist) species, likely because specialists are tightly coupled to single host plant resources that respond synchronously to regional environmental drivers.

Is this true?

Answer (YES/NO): YES